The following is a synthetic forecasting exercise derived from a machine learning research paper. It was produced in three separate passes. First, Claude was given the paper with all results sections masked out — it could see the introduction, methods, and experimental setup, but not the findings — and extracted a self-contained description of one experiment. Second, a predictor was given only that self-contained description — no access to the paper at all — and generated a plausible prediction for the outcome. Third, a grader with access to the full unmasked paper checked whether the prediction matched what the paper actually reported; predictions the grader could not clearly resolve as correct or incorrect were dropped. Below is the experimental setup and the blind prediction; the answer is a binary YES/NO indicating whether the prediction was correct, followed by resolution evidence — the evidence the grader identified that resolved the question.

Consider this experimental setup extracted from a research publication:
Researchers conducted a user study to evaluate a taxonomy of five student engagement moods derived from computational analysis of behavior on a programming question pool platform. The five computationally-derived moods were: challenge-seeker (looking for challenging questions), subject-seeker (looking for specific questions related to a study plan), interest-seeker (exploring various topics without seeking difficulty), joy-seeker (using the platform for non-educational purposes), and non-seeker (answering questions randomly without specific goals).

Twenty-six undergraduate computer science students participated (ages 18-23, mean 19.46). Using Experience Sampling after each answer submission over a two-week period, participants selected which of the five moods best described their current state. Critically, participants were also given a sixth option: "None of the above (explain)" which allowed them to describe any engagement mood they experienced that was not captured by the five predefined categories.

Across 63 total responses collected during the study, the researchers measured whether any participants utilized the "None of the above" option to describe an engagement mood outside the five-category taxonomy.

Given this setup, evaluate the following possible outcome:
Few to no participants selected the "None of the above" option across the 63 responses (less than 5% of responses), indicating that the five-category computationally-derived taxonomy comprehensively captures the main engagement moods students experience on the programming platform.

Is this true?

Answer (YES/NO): YES